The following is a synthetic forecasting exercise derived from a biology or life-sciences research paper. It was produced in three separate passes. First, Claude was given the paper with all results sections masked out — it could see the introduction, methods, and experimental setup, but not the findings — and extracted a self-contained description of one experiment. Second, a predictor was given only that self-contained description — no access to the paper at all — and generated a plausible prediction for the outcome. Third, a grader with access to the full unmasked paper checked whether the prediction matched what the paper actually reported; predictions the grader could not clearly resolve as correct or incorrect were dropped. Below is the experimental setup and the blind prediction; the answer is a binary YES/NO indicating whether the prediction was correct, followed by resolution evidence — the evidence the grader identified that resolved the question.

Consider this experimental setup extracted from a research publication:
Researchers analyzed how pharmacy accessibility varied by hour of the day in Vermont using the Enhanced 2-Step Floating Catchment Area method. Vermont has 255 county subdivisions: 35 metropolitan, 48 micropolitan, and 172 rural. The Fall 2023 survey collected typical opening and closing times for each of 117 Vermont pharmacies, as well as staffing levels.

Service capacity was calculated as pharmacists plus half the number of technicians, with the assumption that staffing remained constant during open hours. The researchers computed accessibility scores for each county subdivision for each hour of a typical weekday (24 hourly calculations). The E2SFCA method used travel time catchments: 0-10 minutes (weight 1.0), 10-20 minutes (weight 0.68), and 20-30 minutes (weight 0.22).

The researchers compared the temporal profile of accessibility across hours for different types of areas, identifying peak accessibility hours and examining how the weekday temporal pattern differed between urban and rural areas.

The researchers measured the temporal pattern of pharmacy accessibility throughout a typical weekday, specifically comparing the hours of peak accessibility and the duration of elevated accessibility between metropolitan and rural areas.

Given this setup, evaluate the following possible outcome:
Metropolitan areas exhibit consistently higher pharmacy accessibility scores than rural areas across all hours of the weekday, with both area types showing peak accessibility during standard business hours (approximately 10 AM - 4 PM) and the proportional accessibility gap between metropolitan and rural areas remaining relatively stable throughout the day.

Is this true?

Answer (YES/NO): NO